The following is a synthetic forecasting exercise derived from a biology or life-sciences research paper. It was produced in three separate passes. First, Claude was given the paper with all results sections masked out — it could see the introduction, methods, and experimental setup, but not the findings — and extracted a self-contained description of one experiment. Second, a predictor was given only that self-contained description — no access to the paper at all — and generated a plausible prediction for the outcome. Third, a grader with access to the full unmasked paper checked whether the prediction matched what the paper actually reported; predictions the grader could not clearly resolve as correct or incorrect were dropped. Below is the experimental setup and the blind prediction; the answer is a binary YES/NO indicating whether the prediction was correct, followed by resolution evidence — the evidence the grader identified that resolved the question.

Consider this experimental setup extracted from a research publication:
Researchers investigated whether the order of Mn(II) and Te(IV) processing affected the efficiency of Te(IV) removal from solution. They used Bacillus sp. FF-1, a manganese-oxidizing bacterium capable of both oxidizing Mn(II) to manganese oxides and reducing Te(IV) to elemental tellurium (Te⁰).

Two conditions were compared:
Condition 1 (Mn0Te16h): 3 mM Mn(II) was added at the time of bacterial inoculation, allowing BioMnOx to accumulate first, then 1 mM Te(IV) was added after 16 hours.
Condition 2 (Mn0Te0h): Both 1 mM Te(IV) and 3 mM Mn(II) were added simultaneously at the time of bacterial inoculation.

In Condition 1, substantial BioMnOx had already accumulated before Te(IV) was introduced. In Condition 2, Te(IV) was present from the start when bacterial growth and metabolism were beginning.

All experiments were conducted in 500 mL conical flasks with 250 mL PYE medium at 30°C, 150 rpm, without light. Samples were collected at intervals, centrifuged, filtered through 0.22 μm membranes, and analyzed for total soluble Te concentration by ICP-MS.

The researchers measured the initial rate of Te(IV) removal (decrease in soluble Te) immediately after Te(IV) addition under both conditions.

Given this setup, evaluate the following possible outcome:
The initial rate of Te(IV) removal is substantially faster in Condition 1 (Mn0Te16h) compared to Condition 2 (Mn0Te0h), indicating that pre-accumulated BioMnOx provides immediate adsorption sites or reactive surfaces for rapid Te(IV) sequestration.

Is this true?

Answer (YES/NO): NO